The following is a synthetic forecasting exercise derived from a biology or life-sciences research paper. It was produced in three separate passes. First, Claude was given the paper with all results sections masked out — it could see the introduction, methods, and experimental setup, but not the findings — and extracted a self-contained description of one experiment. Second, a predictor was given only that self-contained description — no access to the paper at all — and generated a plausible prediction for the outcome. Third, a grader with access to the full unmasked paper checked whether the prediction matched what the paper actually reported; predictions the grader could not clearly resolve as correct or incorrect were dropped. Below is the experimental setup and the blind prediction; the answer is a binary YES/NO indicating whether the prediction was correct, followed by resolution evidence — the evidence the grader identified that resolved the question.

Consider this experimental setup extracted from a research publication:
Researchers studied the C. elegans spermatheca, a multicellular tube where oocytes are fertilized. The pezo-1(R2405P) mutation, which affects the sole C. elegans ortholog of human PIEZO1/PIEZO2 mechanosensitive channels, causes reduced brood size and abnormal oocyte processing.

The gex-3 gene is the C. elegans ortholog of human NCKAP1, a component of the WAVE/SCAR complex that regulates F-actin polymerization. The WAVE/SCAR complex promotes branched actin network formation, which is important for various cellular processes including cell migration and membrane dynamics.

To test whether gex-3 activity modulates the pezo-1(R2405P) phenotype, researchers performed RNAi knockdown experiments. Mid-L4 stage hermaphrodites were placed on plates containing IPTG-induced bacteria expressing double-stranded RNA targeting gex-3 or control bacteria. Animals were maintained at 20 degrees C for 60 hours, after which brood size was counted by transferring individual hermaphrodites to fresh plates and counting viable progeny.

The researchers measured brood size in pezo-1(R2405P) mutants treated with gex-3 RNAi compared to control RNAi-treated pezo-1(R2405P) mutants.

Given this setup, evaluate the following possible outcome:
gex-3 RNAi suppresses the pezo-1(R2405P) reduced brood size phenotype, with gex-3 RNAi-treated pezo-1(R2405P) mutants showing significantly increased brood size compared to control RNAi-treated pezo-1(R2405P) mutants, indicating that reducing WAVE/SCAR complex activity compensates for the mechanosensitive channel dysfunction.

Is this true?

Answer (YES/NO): YES